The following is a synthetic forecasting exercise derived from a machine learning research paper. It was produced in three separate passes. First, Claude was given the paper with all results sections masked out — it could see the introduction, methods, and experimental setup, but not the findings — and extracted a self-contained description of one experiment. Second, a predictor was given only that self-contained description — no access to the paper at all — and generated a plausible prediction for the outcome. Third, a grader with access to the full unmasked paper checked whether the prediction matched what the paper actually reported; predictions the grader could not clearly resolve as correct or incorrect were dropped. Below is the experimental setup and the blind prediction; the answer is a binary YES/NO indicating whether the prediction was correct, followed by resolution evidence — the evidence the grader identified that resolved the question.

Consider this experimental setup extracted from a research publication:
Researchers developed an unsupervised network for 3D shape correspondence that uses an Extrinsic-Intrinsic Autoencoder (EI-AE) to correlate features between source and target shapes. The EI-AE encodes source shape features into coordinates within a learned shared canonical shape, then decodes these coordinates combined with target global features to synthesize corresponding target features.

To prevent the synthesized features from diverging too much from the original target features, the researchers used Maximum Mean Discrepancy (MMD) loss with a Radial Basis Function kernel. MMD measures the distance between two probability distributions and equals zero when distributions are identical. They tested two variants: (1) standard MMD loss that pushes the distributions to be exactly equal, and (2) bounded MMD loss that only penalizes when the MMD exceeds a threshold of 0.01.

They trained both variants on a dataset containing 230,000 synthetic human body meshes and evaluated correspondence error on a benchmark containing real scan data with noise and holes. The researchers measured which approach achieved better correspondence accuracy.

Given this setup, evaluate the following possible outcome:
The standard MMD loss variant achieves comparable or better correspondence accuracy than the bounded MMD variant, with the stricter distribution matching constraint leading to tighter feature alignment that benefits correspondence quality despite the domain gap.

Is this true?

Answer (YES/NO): NO